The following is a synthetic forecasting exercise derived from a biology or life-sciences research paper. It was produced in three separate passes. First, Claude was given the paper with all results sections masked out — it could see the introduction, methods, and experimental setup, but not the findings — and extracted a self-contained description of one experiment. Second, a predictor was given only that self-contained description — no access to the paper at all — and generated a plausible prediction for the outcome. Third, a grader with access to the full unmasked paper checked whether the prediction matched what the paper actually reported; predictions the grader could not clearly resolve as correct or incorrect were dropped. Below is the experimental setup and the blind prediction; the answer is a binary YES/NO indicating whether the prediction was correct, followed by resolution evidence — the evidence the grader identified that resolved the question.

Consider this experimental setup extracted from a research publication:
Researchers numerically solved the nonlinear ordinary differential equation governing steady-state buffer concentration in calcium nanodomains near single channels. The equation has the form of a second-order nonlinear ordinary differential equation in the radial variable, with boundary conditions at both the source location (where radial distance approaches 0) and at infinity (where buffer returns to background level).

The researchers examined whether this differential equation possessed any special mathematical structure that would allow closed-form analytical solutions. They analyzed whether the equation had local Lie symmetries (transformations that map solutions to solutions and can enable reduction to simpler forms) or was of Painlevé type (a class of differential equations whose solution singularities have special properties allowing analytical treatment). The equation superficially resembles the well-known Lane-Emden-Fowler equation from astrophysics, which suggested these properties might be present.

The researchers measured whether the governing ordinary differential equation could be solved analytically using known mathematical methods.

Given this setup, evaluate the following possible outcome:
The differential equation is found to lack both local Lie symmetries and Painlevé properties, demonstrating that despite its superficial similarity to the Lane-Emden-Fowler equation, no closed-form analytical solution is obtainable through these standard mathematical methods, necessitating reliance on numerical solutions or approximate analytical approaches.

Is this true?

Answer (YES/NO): YES